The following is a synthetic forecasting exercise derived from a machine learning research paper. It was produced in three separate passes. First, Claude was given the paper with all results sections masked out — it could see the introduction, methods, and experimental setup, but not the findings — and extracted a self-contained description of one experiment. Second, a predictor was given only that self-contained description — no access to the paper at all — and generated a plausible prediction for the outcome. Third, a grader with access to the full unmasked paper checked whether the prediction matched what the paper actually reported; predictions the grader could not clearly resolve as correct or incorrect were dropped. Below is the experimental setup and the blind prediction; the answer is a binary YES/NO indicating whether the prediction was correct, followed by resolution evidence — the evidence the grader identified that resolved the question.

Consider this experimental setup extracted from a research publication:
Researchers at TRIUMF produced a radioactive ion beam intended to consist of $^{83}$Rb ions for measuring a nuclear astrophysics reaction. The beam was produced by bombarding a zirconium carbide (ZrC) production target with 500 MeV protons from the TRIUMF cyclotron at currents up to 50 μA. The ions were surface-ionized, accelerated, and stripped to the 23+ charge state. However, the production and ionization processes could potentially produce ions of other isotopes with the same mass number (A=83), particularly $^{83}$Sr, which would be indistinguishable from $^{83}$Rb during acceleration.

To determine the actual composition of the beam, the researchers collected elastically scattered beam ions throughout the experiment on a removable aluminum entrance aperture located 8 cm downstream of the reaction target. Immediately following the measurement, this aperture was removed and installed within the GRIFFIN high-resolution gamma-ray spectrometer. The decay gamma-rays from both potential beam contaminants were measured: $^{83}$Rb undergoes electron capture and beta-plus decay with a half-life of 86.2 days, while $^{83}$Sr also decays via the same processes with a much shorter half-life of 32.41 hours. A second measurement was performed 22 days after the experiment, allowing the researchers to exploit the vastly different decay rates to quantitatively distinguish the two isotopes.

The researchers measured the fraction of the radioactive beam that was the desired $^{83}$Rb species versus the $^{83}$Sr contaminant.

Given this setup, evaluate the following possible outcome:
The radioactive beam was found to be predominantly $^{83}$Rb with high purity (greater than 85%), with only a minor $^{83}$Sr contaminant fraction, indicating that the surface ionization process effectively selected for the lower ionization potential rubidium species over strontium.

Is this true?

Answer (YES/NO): NO